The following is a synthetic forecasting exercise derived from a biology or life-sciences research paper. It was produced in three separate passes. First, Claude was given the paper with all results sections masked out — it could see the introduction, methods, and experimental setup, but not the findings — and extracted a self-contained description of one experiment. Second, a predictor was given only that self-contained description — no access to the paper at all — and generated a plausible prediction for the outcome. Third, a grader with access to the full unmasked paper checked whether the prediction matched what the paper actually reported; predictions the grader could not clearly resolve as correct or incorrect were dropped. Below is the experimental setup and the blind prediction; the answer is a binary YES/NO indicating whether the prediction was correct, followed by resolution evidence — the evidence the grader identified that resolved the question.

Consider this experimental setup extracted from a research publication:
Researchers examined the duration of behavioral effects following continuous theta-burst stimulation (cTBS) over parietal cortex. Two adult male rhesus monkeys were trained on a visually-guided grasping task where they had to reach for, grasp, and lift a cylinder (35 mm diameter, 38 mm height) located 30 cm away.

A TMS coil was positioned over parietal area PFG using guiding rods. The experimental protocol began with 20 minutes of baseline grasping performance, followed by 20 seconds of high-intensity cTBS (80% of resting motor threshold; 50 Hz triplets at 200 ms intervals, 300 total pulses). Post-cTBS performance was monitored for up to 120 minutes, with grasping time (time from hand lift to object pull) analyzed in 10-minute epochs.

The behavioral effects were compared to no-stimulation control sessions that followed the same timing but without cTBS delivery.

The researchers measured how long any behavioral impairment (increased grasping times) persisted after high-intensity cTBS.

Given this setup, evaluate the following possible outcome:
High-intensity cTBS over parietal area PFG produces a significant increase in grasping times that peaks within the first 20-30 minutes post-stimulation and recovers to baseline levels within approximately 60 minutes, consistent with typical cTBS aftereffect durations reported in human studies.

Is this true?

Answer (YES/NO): NO